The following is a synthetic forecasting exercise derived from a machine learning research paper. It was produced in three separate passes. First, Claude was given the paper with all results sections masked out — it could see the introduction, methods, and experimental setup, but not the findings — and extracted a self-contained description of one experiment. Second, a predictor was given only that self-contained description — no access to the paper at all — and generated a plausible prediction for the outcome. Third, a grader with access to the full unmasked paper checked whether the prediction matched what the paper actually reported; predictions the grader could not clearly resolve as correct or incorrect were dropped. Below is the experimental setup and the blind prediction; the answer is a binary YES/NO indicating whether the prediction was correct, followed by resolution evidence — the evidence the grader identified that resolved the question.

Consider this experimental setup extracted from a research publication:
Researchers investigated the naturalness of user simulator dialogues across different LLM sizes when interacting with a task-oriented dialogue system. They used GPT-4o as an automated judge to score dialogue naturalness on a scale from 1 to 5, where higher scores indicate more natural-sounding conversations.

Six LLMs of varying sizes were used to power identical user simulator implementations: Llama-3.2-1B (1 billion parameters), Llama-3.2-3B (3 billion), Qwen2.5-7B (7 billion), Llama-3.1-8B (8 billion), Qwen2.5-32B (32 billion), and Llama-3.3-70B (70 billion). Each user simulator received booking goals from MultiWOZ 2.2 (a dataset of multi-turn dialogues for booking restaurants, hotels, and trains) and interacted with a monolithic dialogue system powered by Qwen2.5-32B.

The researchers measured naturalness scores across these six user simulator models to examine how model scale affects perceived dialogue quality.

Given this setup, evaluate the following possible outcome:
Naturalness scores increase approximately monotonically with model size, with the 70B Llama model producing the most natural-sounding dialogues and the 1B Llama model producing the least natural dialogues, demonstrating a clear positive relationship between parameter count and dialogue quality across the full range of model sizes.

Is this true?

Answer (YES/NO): NO